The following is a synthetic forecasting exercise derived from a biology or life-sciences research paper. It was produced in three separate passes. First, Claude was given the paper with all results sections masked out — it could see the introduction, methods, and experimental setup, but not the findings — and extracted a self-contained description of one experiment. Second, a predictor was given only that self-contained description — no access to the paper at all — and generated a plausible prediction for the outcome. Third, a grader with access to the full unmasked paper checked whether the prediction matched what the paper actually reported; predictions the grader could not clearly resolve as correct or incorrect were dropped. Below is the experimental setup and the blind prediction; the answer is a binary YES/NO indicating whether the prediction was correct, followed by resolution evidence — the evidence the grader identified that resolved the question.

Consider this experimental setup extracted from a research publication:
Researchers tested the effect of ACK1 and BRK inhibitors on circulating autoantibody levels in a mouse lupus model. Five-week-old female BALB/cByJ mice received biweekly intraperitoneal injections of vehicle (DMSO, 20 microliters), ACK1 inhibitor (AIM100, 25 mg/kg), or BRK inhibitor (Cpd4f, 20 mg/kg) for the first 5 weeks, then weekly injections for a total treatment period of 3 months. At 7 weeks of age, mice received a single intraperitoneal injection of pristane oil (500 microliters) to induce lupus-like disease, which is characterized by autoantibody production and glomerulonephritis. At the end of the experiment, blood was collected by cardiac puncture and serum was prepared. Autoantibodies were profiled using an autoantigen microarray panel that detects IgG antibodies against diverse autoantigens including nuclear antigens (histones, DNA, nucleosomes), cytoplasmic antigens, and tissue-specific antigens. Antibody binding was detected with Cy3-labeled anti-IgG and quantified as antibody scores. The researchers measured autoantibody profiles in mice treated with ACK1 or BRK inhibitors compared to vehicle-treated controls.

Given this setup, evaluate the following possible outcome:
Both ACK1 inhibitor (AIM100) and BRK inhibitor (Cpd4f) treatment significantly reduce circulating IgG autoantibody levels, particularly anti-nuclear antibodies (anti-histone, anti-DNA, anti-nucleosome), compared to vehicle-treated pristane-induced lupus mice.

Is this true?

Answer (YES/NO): NO